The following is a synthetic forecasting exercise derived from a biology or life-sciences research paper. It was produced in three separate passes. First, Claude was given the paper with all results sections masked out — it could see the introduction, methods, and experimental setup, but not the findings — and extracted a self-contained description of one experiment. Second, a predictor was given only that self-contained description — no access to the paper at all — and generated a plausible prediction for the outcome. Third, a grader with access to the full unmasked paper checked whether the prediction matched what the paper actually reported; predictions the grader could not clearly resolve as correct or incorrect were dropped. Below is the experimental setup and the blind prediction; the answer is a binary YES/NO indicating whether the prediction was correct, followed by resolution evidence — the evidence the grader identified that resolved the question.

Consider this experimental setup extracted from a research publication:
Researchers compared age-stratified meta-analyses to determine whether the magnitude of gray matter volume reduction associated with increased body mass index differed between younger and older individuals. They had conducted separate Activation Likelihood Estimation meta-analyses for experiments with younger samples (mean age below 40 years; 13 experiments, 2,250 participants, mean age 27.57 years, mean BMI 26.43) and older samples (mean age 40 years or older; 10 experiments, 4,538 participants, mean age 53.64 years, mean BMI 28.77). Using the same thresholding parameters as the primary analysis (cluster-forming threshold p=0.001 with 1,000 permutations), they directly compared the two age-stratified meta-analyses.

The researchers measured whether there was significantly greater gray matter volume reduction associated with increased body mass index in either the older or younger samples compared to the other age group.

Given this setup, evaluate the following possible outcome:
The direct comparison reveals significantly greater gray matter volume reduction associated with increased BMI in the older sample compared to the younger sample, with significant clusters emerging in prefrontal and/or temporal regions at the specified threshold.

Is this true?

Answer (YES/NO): NO